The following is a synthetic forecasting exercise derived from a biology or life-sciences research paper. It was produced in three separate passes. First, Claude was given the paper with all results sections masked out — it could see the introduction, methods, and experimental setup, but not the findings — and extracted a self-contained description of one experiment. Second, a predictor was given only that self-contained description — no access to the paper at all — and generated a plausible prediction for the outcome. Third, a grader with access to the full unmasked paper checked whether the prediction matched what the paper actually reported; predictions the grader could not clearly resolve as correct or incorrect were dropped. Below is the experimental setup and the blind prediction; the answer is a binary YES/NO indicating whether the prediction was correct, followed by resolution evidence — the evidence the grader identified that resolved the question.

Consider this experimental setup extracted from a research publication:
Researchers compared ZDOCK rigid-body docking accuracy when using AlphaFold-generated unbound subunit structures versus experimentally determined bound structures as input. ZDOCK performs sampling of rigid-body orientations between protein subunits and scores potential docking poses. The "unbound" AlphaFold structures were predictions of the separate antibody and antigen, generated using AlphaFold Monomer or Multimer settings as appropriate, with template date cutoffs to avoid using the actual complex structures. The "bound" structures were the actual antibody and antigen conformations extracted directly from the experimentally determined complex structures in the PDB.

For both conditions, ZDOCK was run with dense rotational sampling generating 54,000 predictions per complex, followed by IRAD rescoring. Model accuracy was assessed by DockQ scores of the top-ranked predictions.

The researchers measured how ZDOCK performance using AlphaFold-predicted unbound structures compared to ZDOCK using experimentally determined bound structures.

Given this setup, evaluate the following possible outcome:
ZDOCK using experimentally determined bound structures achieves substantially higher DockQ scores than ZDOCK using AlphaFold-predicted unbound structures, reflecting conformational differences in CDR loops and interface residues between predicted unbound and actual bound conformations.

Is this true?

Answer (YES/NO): YES